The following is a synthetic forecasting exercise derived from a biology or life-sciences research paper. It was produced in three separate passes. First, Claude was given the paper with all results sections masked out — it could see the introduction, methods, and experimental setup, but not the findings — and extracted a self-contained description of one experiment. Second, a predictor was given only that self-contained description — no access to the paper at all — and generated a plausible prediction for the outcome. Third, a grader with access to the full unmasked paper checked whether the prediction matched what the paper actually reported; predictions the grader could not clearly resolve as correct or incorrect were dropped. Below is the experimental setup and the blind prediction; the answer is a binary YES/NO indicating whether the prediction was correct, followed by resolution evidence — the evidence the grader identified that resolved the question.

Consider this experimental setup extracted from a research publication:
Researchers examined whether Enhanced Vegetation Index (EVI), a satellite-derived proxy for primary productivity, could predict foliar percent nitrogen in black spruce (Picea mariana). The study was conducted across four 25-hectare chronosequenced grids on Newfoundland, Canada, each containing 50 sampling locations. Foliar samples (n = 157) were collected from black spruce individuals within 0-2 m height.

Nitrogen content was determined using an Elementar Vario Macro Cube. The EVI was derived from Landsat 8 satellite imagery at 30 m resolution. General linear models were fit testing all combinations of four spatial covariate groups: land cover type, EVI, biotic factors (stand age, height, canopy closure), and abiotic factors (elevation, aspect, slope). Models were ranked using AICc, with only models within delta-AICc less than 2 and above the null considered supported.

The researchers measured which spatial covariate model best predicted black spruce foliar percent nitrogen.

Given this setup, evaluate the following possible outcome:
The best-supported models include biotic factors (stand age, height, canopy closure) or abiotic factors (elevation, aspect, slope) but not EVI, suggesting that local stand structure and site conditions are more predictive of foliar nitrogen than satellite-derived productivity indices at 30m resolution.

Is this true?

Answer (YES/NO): NO